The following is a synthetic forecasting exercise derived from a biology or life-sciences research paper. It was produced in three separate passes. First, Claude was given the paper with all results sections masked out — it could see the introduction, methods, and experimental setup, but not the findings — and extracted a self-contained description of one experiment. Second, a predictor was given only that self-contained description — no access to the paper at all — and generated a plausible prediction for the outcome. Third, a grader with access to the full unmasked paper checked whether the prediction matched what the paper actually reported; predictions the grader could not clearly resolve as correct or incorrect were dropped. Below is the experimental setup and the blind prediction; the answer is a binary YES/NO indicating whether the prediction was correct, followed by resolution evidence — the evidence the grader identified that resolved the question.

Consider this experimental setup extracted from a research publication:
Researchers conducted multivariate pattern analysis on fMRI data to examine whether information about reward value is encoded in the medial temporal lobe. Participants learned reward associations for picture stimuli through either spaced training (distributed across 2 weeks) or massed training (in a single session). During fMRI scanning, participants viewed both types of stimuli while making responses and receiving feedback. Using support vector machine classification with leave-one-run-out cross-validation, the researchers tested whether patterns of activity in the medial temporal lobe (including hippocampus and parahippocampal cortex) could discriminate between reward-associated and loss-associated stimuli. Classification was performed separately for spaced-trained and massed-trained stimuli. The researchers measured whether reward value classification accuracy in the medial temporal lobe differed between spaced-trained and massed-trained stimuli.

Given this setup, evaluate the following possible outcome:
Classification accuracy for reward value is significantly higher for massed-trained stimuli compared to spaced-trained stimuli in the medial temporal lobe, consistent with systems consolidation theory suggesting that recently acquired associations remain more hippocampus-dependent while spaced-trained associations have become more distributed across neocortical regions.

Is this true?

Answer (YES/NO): NO